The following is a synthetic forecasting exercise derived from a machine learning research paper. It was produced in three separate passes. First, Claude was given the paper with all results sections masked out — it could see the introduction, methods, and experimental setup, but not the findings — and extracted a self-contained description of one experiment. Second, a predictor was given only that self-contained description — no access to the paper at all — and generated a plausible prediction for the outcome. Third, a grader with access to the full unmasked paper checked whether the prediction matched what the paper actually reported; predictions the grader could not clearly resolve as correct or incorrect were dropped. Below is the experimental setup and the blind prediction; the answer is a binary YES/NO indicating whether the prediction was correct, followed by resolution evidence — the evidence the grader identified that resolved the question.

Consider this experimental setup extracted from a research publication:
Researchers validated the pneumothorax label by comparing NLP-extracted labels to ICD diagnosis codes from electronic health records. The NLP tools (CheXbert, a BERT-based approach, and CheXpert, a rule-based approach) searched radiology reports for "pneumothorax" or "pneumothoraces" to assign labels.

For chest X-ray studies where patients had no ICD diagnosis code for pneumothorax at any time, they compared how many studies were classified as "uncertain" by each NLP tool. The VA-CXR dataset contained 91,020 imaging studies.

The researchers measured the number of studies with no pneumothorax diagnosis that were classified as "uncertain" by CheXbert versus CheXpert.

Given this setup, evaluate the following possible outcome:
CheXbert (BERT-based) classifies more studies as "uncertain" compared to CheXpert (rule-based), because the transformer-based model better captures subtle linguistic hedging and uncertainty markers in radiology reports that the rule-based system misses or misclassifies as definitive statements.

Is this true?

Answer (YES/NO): NO